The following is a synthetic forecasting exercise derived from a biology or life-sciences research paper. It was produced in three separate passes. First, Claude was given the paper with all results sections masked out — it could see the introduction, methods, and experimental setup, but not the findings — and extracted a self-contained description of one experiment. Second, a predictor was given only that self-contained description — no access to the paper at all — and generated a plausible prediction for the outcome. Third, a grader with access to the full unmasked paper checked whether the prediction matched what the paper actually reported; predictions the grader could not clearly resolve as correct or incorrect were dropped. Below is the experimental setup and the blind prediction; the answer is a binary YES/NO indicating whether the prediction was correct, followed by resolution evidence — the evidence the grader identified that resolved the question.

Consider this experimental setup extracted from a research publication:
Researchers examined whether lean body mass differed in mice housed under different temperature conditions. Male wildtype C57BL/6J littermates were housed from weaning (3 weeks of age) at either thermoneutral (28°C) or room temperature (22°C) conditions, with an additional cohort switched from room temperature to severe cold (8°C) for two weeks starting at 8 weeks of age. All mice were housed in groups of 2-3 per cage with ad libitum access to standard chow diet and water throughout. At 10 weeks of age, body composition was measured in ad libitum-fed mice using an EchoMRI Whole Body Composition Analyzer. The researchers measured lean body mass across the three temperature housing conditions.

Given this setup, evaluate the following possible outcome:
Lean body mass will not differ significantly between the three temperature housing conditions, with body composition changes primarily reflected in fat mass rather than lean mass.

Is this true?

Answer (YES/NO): YES